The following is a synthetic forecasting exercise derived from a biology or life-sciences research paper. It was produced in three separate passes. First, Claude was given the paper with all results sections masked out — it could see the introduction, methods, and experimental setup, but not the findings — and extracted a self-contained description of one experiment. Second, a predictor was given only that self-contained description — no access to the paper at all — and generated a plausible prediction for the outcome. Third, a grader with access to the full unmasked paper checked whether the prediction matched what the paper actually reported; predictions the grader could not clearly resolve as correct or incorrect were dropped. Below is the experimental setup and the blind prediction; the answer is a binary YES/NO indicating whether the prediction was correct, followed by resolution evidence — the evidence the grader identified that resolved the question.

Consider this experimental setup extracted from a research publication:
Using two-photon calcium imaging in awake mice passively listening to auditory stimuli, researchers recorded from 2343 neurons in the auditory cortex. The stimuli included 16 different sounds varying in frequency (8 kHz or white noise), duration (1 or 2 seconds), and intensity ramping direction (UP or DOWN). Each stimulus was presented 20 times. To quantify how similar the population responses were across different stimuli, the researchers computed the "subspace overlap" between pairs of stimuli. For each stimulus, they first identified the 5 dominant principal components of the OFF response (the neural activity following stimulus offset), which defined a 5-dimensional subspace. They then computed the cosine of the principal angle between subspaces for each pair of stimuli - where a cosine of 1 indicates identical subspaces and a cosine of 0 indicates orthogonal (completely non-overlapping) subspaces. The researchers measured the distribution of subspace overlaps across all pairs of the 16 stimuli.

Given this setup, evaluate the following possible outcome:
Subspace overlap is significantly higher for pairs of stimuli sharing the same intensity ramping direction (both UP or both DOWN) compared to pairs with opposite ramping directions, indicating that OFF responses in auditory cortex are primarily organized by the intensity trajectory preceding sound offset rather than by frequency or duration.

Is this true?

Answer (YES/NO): NO